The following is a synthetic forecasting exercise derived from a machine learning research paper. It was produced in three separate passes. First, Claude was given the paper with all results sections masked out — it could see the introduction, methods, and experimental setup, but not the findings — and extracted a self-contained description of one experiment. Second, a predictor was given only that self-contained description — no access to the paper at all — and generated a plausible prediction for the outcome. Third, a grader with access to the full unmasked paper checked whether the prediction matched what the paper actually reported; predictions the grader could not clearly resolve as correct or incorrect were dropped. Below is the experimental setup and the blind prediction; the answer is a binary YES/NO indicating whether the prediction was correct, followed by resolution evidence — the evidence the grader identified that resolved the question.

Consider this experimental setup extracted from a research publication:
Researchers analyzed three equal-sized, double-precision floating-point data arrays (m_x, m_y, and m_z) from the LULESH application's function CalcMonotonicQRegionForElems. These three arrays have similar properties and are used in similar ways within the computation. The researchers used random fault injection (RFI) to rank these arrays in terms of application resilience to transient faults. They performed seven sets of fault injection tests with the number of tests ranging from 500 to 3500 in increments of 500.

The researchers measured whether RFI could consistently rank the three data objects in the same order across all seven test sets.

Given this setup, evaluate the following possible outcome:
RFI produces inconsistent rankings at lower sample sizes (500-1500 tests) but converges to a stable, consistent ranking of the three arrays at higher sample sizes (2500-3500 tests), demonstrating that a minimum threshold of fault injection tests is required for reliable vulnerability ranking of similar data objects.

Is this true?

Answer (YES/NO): NO